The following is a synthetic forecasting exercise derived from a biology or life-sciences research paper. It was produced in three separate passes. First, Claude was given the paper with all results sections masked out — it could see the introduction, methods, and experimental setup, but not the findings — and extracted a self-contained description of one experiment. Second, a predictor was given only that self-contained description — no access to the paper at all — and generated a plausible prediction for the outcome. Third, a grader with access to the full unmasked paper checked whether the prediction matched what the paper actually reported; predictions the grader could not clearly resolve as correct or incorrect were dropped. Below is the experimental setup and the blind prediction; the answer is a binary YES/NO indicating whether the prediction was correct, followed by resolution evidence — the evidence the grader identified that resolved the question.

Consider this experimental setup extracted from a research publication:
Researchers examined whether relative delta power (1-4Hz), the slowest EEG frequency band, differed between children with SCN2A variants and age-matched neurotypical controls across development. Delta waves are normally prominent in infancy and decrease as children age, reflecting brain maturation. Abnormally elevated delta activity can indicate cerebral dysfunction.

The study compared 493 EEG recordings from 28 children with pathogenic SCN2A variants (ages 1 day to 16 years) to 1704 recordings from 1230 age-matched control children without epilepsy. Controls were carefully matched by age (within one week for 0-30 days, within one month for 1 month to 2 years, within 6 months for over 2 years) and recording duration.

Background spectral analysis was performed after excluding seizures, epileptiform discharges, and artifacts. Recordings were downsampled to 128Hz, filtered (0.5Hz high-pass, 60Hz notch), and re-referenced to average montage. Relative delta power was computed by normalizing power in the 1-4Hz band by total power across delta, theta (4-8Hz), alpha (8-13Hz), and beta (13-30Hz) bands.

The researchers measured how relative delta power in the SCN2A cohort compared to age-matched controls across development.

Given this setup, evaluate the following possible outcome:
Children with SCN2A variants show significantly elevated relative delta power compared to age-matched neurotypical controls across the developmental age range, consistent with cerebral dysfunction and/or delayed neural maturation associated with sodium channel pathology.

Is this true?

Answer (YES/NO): NO